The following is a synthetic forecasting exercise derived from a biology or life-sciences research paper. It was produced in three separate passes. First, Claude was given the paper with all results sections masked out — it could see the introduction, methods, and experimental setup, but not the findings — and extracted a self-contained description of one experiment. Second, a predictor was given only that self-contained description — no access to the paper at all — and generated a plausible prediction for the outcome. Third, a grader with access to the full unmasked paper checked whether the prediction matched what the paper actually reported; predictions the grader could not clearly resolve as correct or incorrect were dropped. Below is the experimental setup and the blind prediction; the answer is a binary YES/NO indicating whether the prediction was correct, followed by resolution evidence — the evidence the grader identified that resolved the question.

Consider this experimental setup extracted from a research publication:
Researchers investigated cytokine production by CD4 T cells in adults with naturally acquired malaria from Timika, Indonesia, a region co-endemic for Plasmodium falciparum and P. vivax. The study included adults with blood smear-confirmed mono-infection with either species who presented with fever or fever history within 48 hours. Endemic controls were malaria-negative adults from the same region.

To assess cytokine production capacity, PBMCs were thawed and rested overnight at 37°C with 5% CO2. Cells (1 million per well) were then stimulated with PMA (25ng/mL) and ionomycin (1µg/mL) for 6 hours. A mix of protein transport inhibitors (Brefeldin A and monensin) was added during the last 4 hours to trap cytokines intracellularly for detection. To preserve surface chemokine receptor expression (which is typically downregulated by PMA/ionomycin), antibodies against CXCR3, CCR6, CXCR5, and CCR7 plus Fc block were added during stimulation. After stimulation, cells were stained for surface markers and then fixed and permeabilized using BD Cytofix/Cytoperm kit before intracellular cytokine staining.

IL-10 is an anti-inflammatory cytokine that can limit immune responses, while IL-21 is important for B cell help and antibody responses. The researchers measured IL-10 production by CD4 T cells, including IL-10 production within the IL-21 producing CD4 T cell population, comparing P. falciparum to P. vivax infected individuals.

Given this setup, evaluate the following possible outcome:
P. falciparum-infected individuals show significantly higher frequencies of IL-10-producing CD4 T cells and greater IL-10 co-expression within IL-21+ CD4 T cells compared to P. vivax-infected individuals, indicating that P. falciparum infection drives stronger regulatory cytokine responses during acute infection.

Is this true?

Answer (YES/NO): NO